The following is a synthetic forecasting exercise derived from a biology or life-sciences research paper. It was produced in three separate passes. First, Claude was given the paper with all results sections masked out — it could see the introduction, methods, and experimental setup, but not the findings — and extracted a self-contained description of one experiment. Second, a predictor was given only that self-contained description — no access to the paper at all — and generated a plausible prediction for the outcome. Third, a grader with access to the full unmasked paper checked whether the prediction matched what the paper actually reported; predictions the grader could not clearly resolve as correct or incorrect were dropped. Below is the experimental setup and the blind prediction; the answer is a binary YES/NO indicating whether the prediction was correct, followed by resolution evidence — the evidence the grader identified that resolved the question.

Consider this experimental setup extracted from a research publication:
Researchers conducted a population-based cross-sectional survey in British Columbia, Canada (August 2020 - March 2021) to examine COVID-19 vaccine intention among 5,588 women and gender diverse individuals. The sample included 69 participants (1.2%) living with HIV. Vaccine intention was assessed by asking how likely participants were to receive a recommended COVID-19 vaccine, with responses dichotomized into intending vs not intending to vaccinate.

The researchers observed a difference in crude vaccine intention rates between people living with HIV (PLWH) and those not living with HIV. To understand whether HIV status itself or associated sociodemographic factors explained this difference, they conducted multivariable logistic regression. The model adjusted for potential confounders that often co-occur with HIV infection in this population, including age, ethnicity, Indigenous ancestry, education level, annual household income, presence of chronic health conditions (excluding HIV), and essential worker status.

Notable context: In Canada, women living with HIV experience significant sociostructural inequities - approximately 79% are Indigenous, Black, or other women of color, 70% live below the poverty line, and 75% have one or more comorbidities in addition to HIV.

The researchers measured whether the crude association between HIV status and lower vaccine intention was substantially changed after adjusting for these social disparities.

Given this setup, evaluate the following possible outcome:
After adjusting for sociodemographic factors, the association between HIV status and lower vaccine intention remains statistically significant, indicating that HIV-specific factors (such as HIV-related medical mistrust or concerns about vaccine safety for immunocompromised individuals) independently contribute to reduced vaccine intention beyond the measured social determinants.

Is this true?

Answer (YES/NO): NO